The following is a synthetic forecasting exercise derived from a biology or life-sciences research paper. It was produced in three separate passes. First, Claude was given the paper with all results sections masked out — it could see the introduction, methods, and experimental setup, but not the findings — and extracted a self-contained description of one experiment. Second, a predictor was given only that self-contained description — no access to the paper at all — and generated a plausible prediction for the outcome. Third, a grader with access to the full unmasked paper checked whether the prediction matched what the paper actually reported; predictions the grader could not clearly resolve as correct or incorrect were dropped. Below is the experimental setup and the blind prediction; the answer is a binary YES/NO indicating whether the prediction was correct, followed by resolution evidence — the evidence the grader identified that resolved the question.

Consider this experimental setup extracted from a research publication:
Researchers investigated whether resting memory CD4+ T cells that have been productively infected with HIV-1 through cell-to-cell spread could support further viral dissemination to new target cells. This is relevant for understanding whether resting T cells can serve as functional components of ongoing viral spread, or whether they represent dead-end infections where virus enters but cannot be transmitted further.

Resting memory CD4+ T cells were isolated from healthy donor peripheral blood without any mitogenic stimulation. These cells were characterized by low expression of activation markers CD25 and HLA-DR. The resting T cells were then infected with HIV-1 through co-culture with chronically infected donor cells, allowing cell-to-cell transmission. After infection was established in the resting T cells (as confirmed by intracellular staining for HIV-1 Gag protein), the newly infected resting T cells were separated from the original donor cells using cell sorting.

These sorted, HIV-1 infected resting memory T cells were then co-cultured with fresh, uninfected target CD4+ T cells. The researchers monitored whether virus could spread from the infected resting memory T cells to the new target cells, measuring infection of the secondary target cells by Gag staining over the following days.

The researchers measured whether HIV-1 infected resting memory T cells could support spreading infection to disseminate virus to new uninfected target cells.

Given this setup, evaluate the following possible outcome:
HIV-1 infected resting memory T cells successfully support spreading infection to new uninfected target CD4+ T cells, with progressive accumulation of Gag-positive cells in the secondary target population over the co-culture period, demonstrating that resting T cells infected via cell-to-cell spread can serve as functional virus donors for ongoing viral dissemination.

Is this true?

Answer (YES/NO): YES